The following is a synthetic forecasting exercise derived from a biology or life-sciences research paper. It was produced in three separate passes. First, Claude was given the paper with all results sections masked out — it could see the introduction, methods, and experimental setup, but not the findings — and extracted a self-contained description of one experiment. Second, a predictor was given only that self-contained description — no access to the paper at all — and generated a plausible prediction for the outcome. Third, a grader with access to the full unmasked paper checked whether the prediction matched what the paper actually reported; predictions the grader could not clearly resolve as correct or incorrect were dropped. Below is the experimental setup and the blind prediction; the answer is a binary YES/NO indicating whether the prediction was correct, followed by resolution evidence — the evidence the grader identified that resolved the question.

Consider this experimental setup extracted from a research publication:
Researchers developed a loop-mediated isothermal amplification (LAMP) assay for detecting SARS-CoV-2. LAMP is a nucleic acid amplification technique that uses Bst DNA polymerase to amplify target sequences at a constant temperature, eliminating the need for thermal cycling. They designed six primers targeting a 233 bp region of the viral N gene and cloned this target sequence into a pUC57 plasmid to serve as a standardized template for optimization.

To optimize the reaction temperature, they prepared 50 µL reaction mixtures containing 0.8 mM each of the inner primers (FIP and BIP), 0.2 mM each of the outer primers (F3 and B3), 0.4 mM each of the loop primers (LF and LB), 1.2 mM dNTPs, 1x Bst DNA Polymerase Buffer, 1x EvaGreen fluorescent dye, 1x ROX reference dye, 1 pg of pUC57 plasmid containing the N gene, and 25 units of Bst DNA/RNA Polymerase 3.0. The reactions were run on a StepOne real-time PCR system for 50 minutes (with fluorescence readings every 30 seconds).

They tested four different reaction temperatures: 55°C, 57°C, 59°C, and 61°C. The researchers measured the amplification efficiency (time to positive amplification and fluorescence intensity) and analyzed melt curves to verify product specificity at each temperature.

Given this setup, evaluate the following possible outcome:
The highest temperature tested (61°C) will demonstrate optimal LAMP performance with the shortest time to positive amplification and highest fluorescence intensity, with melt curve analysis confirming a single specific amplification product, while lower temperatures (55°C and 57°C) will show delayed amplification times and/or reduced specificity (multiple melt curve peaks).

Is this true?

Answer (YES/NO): NO